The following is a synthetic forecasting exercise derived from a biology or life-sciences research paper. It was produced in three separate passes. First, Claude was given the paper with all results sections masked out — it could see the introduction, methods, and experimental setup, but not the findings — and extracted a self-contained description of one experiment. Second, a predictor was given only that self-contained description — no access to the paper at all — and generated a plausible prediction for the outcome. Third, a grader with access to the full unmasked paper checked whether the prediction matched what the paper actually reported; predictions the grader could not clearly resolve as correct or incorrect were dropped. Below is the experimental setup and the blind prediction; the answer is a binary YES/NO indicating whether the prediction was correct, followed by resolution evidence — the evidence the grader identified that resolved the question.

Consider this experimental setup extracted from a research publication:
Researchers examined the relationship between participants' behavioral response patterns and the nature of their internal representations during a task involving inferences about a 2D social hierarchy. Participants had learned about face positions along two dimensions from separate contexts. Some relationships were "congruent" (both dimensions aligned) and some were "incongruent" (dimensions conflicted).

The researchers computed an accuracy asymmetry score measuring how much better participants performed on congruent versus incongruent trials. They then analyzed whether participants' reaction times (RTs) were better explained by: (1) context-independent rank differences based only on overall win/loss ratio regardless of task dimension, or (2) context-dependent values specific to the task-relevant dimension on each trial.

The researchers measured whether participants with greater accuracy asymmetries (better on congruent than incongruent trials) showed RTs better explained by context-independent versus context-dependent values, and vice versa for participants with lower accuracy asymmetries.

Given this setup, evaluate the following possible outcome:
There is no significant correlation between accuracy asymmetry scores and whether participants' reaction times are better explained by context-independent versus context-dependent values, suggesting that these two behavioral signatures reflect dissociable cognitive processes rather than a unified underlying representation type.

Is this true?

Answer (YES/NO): NO